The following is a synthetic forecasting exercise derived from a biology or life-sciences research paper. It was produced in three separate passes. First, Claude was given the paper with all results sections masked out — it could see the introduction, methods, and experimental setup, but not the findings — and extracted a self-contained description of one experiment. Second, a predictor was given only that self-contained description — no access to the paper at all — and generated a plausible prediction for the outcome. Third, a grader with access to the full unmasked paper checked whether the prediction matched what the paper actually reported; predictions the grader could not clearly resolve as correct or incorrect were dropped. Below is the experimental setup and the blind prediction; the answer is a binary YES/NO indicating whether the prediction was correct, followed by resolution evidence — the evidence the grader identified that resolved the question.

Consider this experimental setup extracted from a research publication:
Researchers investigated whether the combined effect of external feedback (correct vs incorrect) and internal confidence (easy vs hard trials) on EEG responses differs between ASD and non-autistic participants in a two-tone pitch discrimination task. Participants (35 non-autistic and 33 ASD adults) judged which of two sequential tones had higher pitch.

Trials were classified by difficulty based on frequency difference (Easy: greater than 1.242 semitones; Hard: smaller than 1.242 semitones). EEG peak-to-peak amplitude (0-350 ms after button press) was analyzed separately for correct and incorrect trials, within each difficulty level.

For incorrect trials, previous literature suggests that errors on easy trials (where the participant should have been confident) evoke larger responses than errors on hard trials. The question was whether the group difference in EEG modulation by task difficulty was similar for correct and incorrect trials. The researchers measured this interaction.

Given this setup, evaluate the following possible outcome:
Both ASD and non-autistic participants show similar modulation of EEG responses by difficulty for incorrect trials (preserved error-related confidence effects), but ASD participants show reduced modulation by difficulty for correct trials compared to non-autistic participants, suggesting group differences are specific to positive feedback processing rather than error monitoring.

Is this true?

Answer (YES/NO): YES